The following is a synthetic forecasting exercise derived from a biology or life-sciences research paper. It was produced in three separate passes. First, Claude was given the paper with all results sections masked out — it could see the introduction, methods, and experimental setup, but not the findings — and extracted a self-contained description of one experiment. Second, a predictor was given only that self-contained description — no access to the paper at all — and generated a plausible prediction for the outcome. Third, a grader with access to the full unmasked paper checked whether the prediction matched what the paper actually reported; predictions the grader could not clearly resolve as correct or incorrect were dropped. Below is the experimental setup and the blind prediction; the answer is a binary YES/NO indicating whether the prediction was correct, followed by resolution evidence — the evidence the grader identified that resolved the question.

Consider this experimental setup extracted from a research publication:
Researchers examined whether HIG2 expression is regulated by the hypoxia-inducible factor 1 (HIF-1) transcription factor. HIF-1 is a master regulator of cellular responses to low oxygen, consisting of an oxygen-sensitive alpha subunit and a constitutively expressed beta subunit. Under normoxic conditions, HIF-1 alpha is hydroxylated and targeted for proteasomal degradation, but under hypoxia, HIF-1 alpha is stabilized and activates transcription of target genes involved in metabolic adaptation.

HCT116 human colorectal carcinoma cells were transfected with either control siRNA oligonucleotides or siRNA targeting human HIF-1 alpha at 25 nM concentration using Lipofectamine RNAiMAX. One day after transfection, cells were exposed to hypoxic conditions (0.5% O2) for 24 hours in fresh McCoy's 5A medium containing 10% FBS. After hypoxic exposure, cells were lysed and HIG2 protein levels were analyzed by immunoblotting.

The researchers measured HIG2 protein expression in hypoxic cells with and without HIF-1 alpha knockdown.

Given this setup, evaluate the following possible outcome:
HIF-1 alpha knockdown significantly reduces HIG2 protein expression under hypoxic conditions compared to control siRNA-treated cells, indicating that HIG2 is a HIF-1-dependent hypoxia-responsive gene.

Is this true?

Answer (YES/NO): YES